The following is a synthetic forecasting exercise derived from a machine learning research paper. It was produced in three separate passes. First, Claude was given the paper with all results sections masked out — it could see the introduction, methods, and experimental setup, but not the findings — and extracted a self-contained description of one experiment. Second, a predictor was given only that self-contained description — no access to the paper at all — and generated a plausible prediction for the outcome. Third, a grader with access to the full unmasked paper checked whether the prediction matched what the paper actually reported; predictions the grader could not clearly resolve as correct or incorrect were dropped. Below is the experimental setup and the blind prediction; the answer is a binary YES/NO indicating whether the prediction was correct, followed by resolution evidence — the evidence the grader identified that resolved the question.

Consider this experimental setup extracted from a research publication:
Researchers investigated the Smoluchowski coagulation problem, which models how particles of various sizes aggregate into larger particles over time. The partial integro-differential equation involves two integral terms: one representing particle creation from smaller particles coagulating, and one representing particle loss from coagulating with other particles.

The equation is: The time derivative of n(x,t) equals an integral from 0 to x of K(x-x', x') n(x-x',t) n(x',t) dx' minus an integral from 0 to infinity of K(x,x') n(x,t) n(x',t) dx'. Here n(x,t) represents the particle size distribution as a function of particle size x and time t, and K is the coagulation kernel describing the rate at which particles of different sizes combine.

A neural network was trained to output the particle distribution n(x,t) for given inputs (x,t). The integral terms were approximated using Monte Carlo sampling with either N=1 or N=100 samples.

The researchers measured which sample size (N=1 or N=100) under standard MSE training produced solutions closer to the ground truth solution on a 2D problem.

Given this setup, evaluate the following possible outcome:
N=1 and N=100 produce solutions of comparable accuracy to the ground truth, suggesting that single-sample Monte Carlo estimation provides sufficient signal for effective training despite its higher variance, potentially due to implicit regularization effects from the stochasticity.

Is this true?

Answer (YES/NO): NO